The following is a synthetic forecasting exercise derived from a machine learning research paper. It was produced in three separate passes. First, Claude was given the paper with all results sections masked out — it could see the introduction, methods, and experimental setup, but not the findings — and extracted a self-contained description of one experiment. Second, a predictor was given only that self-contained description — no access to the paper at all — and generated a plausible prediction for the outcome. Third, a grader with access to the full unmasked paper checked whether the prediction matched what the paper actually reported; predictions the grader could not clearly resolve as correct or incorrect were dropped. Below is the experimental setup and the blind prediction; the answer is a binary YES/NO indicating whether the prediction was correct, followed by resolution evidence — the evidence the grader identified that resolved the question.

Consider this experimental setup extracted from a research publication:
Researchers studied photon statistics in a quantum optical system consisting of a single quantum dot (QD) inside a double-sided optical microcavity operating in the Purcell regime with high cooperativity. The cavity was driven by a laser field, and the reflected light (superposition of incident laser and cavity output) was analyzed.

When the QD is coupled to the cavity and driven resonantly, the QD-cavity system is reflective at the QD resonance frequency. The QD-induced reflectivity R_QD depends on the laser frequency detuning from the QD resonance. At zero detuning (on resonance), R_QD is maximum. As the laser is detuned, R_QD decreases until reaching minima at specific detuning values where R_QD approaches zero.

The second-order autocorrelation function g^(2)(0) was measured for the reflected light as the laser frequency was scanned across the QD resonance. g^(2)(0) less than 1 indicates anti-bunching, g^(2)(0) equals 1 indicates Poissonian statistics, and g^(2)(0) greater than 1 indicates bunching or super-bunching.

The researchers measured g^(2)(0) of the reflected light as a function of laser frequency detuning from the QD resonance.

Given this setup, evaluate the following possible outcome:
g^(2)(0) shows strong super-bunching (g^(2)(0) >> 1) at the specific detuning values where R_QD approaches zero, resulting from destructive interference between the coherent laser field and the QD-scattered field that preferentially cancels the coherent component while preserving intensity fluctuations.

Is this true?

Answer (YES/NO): YES